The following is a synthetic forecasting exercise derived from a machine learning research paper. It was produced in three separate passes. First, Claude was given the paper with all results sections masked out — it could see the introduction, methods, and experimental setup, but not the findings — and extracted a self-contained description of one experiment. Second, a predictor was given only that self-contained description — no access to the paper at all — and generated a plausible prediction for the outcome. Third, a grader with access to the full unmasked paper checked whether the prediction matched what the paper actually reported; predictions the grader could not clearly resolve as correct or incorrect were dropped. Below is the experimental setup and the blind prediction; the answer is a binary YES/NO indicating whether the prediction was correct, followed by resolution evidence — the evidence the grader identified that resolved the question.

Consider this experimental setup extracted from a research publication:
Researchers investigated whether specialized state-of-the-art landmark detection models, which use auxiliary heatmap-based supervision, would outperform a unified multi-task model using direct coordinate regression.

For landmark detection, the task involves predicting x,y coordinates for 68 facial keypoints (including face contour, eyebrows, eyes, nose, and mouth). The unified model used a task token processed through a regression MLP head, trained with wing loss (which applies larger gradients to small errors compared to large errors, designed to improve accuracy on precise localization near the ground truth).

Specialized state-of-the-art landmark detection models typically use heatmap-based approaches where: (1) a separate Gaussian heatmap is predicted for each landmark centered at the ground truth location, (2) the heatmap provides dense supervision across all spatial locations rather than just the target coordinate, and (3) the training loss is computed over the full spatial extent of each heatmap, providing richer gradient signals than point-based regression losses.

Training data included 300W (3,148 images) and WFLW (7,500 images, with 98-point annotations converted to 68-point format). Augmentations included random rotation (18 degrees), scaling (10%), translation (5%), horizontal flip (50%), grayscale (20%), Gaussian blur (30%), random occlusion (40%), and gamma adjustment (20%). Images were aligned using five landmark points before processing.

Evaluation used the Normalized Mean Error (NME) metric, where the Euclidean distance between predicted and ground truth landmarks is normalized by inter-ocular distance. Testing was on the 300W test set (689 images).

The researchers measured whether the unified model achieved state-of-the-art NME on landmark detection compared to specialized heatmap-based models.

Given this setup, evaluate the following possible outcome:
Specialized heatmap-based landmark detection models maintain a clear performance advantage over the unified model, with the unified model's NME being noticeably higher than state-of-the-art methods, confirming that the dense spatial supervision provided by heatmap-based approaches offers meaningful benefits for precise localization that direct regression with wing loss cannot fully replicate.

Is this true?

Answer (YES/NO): YES